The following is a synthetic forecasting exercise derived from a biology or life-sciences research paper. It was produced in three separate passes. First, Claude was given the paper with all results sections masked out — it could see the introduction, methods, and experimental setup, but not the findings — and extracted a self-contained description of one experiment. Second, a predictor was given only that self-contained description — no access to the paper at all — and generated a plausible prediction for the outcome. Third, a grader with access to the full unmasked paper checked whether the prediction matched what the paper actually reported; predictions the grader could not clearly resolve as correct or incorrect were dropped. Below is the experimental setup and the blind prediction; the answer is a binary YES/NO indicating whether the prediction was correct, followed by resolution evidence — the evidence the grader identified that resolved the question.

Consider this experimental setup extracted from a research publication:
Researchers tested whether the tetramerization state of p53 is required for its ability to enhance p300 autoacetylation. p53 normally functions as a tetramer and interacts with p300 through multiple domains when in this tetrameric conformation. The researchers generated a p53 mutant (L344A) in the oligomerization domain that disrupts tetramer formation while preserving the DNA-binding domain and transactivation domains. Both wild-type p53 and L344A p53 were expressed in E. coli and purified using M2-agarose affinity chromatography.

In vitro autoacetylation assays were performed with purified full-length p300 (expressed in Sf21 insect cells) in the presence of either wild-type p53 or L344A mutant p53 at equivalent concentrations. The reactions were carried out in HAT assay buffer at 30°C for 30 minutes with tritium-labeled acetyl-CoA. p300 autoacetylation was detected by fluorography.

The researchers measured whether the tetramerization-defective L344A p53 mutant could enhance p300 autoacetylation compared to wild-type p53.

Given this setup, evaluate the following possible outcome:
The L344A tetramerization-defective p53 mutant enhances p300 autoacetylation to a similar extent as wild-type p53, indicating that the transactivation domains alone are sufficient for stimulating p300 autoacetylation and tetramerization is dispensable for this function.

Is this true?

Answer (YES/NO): NO